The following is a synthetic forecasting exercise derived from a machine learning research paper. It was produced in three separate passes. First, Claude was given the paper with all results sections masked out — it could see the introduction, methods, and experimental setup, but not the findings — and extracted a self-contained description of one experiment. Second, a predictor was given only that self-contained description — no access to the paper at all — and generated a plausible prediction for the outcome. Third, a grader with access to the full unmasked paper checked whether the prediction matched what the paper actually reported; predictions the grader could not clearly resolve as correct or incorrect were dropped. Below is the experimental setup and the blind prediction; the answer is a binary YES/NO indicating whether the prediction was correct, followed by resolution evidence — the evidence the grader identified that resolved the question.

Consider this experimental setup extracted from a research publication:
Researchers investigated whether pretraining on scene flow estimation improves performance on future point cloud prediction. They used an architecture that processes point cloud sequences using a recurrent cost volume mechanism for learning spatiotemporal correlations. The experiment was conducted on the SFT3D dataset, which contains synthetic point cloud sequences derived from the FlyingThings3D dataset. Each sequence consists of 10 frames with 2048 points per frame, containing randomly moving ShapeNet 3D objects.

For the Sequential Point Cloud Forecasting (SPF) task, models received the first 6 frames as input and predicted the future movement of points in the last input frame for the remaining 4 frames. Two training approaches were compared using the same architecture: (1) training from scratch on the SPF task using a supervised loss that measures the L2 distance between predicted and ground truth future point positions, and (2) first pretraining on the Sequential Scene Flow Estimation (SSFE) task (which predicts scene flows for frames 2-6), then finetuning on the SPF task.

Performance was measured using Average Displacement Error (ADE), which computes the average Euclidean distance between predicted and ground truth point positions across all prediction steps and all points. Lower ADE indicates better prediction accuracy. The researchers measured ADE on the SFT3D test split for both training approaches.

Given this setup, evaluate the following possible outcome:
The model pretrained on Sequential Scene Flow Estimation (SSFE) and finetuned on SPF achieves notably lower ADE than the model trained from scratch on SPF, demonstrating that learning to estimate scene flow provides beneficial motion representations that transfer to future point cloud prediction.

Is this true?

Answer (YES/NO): YES